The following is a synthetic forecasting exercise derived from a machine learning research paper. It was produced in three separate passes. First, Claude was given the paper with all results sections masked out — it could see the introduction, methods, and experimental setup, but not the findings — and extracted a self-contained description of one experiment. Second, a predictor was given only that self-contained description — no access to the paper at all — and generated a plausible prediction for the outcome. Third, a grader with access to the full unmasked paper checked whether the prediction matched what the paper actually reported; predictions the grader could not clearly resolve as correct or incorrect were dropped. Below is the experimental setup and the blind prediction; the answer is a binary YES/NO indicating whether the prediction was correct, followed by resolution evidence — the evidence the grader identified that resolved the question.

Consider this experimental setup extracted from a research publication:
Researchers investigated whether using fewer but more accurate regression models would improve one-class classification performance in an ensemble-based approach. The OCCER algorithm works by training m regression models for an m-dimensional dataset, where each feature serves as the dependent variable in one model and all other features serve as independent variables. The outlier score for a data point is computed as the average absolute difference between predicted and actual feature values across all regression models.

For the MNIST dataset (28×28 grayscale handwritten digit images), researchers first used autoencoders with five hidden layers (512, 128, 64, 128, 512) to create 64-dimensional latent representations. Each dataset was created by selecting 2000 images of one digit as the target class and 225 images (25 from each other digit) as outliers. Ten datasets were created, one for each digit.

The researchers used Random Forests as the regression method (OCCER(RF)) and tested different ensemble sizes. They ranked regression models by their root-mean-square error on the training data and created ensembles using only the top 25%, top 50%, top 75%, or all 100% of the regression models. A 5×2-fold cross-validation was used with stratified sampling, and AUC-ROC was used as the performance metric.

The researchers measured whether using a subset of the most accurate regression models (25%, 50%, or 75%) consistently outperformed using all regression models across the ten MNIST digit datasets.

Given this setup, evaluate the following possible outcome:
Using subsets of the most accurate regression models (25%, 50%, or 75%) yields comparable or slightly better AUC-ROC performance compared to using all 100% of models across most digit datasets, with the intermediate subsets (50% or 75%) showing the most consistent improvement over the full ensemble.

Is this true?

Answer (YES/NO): NO